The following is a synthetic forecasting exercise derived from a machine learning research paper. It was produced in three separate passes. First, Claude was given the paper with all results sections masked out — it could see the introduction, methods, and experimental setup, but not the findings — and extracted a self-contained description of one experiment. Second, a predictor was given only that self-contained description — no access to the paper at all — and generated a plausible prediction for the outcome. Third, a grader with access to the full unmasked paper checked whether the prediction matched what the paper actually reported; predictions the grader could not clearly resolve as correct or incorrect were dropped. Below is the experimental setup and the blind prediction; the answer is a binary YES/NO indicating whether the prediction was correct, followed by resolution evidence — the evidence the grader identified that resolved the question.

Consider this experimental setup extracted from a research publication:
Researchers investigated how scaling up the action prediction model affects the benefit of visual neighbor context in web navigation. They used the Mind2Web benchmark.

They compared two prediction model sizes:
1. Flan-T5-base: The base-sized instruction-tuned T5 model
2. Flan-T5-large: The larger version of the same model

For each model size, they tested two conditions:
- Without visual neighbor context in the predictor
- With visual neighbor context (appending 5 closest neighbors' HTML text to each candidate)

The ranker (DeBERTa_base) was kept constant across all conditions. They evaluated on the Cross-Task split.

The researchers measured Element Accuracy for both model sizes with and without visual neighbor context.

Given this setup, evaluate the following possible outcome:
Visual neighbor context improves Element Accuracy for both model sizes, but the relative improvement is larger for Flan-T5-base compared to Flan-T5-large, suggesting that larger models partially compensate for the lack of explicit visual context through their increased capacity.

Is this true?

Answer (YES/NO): NO